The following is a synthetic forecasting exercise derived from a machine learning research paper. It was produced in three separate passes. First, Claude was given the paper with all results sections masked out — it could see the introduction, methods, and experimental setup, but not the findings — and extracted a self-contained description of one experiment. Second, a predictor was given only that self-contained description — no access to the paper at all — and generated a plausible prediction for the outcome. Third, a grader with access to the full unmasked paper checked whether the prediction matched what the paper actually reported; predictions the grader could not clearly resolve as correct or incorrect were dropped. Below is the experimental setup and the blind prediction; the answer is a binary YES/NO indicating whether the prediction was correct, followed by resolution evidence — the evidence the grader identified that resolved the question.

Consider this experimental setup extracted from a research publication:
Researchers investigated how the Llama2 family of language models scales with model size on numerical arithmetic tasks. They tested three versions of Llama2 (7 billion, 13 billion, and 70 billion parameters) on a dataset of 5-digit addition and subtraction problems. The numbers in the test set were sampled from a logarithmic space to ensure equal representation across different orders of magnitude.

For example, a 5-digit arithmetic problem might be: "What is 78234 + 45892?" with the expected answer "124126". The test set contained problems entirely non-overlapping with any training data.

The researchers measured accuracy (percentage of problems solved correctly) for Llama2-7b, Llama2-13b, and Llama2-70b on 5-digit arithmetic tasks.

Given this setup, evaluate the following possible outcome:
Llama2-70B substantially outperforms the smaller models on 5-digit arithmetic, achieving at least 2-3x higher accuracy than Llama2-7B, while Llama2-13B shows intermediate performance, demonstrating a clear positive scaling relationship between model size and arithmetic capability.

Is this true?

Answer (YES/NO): NO